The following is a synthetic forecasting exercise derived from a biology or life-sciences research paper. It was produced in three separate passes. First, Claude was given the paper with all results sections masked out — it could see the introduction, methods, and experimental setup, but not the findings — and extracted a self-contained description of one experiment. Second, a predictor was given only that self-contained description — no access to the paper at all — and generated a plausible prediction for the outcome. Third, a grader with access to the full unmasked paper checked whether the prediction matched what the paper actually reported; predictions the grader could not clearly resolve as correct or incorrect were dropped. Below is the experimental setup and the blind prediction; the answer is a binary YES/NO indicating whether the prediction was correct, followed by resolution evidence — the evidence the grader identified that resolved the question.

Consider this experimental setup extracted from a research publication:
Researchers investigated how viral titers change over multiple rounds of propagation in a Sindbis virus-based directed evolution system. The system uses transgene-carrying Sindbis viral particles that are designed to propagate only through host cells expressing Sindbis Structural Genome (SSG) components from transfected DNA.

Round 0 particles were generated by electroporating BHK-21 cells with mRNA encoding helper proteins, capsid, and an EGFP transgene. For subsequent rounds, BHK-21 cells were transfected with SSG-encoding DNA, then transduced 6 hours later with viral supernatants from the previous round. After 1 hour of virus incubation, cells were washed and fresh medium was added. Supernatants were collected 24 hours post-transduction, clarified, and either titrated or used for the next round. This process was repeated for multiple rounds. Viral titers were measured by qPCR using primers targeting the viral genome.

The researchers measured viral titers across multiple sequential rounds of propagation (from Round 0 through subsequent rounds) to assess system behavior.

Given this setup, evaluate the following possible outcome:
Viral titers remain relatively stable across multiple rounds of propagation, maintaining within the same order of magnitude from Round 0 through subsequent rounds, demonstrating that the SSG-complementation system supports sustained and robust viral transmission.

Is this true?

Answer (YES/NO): NO